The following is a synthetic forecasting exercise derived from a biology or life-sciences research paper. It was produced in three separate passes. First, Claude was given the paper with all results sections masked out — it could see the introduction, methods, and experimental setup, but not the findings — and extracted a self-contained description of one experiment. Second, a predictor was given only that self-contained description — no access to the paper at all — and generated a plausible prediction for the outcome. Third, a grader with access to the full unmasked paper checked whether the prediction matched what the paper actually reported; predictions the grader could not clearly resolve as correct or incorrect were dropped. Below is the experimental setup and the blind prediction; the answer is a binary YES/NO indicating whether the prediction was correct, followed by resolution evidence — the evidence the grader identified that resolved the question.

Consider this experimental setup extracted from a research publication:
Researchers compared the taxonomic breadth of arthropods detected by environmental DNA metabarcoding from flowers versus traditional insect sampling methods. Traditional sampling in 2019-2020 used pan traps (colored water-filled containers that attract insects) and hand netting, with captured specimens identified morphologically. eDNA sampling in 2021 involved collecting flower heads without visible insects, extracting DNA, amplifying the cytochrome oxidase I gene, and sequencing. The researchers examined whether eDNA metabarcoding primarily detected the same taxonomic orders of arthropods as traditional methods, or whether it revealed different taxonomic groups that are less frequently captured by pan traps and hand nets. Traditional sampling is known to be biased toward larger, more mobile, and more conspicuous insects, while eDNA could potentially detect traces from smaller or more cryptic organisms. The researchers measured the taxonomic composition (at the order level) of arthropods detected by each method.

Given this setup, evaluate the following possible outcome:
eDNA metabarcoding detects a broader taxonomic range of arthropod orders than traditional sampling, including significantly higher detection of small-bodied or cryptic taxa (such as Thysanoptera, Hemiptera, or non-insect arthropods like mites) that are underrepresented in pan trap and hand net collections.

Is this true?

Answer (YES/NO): YES